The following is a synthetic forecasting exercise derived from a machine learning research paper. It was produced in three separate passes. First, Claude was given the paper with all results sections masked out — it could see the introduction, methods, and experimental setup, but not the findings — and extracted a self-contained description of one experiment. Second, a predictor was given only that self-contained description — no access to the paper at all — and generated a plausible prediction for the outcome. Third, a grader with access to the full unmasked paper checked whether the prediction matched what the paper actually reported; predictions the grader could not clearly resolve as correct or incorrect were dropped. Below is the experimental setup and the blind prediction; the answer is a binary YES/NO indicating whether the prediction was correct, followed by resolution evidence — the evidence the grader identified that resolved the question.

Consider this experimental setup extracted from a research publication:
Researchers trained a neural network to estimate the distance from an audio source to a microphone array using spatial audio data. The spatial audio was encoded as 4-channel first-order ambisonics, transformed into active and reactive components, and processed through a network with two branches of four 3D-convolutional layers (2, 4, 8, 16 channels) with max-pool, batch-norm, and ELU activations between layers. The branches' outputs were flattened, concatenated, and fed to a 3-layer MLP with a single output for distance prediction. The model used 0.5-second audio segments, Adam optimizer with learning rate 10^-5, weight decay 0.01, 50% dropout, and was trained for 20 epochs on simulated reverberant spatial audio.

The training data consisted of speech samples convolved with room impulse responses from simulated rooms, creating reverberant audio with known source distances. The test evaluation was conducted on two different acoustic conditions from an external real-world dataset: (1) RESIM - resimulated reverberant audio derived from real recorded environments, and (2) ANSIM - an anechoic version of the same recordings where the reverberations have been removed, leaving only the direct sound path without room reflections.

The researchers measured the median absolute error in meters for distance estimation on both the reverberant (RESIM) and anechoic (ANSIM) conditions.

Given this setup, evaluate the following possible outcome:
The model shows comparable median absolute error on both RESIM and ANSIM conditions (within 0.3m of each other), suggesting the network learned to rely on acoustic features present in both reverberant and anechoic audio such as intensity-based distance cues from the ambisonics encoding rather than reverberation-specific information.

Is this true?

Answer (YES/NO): NO